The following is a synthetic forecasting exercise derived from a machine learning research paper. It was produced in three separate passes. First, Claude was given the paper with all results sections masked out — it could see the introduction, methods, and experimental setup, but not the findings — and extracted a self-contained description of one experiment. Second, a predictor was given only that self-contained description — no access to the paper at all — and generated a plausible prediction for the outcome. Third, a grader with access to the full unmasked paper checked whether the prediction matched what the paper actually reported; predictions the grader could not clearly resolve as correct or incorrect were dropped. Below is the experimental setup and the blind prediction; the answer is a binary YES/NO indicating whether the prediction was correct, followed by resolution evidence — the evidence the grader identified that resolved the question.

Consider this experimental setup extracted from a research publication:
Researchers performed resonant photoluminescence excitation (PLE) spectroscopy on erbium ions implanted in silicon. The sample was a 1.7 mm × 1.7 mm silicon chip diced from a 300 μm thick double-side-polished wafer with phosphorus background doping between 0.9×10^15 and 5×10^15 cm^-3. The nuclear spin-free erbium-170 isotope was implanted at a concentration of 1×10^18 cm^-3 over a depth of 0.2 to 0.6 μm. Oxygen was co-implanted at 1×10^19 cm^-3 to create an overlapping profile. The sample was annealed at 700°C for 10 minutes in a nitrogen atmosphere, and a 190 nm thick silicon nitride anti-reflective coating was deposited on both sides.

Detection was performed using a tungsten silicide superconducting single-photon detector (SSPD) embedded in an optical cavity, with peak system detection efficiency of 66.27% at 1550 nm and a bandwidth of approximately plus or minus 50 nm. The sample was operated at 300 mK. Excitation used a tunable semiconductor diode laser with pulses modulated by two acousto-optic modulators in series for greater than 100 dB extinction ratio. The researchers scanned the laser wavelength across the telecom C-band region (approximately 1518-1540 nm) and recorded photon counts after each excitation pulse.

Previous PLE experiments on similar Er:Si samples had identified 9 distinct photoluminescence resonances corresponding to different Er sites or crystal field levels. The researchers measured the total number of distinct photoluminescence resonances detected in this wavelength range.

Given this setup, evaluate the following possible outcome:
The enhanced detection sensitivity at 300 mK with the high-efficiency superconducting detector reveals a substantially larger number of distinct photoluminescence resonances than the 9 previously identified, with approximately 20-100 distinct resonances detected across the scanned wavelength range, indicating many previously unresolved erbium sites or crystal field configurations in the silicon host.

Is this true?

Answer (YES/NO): YES